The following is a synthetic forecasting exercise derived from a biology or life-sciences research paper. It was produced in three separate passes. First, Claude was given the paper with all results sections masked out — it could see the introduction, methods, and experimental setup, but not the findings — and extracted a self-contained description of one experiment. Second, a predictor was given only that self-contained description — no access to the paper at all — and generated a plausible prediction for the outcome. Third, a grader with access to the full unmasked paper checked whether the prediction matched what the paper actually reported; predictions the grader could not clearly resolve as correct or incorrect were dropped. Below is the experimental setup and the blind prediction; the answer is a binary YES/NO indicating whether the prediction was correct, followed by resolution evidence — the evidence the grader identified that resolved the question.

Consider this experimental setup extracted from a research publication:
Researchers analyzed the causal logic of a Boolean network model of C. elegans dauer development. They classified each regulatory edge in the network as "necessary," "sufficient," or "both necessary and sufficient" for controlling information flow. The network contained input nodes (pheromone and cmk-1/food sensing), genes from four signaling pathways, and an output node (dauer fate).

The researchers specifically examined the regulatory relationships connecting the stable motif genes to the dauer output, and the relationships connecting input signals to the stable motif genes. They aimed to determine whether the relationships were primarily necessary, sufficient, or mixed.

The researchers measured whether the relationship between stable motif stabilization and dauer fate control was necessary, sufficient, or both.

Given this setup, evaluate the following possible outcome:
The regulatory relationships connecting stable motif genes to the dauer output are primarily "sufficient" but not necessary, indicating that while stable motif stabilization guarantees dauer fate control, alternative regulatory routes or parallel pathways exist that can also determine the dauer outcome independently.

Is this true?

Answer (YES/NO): YES